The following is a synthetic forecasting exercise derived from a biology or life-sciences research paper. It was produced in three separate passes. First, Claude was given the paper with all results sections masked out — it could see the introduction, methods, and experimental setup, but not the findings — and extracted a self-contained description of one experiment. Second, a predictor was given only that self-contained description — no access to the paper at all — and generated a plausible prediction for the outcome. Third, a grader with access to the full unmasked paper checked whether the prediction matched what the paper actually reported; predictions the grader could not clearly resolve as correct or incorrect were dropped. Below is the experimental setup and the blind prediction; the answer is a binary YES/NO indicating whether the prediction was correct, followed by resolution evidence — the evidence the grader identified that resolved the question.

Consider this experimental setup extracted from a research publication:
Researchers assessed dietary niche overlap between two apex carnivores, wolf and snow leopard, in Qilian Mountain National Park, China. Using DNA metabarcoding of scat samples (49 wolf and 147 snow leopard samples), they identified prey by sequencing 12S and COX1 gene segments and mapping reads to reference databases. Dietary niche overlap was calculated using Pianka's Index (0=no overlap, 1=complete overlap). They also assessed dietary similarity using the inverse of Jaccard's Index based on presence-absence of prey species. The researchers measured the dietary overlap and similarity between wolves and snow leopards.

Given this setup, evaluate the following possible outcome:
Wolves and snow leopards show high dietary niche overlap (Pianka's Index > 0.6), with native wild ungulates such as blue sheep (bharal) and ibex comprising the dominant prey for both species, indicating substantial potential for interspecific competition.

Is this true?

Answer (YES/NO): NO